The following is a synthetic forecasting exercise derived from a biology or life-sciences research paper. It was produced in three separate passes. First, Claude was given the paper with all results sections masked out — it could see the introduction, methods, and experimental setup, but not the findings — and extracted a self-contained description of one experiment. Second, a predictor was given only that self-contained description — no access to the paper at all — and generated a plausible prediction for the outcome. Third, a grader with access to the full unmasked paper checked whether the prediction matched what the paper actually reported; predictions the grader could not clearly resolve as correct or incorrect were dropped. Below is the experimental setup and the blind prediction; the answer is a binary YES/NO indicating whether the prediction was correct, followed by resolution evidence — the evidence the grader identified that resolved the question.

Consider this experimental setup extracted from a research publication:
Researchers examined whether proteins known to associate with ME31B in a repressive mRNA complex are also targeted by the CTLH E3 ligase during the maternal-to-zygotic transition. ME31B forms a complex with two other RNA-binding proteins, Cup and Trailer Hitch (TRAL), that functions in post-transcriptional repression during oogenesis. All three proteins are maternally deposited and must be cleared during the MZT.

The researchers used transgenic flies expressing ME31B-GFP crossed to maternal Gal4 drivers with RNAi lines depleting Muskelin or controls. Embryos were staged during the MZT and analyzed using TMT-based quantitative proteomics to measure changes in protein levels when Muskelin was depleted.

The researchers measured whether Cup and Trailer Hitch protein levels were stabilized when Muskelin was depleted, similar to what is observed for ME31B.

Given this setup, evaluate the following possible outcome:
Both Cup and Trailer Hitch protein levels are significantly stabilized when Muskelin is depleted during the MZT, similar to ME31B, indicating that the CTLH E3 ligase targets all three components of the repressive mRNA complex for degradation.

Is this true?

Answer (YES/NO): YES